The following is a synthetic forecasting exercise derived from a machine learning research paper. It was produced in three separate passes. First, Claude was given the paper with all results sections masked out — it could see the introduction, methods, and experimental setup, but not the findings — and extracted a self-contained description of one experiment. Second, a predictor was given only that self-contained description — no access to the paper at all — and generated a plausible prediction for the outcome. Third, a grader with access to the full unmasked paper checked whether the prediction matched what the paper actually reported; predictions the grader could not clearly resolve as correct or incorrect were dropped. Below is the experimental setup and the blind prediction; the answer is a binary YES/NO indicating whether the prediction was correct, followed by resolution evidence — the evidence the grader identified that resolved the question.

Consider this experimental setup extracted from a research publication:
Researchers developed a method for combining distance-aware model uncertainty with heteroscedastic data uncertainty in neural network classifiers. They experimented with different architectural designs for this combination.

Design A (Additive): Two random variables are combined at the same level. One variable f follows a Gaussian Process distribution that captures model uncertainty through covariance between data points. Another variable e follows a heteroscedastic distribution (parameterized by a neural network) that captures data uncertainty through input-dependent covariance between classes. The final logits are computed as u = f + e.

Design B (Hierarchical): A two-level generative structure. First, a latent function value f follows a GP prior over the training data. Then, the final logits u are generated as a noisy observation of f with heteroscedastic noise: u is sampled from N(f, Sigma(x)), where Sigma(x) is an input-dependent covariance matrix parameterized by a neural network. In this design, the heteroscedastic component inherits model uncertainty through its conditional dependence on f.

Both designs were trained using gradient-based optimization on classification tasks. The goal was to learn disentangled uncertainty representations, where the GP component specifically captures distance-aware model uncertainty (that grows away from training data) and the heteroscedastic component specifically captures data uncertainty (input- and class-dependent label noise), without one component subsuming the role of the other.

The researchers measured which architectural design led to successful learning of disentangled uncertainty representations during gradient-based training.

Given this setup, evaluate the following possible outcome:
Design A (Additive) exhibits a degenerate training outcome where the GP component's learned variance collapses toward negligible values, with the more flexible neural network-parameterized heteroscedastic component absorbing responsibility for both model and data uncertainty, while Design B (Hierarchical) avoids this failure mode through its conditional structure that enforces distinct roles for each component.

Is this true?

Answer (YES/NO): NO